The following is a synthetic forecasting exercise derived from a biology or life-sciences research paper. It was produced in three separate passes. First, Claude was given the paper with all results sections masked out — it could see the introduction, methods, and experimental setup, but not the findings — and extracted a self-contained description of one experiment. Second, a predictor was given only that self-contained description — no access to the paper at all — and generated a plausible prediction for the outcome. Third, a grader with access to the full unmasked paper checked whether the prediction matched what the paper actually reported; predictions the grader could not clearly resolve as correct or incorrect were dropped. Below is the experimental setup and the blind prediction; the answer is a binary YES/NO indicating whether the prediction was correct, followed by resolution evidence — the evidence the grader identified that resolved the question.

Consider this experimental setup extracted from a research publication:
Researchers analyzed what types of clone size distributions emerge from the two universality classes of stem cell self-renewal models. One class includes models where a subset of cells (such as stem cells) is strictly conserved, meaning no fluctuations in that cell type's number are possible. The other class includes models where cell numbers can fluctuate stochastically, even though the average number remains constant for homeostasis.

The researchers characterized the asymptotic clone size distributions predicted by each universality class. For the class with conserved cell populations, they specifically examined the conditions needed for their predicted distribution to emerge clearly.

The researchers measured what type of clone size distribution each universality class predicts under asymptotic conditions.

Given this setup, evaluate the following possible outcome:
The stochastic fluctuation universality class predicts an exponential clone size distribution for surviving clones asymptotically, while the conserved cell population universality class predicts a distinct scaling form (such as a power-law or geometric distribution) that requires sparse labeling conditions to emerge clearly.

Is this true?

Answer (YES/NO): NO